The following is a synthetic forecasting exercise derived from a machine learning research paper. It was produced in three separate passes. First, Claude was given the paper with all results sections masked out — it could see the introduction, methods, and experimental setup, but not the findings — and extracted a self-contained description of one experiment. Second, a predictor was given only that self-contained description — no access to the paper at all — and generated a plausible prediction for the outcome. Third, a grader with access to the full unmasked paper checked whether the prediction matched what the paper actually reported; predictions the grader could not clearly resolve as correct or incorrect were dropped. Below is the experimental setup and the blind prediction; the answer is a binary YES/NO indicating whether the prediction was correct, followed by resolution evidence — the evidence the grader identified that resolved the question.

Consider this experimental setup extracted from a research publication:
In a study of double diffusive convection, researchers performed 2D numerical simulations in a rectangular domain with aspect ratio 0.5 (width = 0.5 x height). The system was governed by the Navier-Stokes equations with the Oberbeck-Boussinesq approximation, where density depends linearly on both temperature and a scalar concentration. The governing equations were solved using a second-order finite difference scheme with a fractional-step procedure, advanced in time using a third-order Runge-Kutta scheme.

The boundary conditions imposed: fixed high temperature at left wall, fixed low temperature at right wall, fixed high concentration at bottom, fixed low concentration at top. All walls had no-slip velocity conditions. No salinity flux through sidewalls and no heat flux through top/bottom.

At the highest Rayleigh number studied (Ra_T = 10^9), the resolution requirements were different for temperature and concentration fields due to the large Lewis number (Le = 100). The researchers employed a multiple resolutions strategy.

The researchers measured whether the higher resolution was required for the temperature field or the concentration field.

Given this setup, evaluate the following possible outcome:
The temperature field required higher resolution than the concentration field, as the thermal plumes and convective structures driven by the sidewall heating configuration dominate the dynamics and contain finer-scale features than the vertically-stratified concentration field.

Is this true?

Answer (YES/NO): NO